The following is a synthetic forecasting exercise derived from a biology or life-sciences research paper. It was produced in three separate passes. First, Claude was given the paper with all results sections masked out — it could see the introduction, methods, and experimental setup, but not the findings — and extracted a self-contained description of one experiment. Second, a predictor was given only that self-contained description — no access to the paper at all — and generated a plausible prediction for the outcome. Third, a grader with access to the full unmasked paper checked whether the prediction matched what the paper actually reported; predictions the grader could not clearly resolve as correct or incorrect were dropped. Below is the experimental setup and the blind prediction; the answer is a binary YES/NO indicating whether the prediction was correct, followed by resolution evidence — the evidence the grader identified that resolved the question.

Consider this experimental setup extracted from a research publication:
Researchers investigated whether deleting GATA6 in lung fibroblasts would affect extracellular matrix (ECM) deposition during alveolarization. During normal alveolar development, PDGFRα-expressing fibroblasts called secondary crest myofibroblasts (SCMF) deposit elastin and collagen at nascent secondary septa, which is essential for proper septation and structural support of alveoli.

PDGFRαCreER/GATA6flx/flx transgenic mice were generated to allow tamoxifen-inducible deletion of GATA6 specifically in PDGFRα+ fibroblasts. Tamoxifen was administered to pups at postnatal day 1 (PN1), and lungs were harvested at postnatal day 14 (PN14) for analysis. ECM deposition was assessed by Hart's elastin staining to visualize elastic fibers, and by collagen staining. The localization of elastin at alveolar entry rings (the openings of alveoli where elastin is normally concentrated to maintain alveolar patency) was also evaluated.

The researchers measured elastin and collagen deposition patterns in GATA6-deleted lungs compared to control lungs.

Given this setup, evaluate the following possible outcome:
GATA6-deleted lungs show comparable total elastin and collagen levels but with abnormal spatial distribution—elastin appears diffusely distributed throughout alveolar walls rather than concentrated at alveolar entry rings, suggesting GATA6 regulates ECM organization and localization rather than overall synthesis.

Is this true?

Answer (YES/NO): NO